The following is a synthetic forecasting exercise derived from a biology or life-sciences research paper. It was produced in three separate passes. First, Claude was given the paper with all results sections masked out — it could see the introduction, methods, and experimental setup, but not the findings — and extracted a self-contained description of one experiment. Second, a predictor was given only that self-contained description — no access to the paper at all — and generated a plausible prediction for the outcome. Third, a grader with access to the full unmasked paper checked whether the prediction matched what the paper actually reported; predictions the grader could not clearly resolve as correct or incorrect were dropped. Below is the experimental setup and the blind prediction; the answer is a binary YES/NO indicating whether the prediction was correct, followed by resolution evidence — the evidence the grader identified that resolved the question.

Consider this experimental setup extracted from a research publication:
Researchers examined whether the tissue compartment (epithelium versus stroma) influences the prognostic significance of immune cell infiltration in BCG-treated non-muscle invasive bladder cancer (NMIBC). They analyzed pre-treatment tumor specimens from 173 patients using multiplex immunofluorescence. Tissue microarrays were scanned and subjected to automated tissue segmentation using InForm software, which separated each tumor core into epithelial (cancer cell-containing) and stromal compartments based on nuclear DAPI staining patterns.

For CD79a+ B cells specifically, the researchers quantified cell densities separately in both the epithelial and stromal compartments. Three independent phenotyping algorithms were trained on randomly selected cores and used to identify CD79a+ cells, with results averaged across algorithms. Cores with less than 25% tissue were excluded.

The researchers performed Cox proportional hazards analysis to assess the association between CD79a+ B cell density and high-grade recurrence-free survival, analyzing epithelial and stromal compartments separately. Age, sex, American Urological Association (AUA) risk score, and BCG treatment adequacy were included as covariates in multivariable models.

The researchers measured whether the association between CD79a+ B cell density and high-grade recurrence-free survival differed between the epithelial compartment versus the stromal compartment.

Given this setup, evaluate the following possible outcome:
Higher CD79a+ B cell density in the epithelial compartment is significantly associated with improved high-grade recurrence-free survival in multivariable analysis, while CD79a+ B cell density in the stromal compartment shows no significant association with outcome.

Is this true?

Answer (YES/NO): NO